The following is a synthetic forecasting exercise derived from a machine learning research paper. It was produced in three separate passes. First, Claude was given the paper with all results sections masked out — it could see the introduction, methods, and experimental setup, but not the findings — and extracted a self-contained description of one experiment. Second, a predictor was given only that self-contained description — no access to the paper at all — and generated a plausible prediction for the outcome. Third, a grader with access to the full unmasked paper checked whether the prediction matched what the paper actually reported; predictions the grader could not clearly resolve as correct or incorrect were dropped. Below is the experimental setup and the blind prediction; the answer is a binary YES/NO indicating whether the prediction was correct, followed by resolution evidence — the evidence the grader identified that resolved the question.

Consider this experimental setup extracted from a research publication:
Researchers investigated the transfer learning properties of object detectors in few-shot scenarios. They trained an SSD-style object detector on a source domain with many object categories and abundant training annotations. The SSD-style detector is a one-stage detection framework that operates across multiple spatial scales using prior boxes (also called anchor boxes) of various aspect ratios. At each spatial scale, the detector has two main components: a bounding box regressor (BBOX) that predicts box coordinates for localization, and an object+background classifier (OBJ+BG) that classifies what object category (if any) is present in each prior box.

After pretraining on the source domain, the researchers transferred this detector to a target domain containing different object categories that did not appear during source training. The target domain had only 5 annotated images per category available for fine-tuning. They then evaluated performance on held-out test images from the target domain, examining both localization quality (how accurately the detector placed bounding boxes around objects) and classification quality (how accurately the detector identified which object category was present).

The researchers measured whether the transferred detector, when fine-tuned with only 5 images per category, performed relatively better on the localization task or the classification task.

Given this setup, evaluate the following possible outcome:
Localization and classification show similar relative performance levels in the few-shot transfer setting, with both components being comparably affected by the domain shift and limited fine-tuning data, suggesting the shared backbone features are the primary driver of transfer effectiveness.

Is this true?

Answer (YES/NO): NO